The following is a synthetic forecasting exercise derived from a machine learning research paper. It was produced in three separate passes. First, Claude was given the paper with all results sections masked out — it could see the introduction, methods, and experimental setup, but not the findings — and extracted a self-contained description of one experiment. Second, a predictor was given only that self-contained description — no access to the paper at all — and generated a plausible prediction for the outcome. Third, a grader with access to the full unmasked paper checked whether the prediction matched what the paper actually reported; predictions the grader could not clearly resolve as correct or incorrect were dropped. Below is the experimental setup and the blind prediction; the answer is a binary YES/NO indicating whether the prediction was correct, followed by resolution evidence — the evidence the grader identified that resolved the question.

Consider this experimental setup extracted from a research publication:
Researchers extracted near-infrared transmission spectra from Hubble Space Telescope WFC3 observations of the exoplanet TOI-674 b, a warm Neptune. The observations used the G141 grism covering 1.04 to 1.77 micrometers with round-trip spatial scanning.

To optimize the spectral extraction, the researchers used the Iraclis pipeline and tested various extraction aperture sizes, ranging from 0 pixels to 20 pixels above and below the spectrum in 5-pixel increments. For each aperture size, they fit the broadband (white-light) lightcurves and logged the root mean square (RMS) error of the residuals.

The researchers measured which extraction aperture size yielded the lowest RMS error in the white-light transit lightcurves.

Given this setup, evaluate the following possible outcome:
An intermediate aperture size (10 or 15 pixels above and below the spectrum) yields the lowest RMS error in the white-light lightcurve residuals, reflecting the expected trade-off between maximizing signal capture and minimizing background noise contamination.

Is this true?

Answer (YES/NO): YES